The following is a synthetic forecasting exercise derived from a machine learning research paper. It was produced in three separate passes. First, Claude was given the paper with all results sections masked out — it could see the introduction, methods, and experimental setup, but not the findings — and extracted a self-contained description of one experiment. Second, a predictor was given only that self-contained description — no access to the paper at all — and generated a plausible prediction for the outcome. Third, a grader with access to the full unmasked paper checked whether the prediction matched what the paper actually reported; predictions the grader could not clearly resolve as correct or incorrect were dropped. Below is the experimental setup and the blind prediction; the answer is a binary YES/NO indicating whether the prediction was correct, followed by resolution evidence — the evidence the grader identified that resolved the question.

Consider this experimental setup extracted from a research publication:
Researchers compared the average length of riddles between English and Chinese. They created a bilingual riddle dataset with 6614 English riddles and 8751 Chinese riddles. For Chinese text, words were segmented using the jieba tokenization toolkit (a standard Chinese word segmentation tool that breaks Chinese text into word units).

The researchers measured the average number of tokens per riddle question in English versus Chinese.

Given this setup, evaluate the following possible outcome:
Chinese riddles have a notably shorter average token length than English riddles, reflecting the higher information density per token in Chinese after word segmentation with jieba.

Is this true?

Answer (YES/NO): YES